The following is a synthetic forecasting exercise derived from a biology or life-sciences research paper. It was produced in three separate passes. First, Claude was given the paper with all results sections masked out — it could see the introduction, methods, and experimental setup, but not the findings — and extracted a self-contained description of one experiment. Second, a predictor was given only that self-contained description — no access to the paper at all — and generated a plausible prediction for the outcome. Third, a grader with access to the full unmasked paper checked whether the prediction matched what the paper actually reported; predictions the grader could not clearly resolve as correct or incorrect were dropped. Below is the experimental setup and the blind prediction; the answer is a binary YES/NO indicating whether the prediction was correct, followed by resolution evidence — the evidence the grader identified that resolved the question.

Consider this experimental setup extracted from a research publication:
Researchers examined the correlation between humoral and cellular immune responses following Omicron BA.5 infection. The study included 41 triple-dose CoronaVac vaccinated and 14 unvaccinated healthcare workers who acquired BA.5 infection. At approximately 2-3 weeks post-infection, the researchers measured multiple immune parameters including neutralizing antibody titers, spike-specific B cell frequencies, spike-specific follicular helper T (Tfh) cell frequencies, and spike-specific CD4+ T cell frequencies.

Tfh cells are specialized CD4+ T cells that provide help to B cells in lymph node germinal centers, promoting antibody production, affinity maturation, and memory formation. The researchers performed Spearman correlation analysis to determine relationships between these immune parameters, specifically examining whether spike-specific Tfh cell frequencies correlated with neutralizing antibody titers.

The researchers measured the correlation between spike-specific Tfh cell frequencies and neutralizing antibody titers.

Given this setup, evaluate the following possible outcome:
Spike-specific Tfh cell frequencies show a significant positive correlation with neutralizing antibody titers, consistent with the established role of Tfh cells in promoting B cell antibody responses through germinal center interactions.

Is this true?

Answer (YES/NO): NO